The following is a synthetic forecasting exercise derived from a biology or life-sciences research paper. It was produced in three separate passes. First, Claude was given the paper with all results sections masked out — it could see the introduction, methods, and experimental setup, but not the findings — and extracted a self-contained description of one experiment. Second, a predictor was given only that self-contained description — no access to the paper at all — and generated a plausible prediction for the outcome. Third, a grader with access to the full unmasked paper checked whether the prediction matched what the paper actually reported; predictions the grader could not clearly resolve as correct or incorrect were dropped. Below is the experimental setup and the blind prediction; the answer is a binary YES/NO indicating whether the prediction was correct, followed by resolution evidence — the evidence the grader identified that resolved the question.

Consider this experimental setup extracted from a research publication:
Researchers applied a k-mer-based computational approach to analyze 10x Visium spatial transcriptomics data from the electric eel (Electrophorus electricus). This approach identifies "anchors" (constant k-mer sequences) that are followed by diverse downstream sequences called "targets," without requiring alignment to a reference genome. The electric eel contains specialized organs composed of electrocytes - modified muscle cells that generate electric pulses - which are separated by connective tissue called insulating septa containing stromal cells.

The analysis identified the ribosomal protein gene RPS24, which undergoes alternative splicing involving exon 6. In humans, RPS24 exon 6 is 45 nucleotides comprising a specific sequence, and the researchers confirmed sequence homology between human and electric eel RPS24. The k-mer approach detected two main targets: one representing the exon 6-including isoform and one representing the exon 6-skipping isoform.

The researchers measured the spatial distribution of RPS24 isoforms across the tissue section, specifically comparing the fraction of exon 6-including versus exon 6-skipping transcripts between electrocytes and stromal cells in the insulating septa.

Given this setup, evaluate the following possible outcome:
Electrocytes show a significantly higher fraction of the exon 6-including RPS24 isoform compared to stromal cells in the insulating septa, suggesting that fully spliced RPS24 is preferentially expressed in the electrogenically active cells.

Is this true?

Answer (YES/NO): YES